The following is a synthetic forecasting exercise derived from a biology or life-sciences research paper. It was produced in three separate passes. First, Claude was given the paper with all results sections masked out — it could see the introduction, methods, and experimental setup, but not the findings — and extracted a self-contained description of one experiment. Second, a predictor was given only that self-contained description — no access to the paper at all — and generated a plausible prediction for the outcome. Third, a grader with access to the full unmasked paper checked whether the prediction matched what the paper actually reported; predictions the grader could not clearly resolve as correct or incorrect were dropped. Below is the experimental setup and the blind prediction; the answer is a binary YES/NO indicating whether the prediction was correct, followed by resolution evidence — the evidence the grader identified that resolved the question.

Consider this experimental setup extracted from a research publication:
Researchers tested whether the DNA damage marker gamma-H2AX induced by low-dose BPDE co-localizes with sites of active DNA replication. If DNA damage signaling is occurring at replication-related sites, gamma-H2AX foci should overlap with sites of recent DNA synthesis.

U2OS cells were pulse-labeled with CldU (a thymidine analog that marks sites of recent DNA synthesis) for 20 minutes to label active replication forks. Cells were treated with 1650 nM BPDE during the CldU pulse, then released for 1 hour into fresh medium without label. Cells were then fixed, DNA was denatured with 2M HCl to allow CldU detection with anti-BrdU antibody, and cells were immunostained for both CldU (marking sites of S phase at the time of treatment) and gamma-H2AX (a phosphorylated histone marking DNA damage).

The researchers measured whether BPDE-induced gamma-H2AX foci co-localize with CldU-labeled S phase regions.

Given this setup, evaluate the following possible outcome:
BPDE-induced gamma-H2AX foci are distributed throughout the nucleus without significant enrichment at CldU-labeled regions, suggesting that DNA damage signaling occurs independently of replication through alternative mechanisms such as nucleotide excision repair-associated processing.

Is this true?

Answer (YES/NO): NO